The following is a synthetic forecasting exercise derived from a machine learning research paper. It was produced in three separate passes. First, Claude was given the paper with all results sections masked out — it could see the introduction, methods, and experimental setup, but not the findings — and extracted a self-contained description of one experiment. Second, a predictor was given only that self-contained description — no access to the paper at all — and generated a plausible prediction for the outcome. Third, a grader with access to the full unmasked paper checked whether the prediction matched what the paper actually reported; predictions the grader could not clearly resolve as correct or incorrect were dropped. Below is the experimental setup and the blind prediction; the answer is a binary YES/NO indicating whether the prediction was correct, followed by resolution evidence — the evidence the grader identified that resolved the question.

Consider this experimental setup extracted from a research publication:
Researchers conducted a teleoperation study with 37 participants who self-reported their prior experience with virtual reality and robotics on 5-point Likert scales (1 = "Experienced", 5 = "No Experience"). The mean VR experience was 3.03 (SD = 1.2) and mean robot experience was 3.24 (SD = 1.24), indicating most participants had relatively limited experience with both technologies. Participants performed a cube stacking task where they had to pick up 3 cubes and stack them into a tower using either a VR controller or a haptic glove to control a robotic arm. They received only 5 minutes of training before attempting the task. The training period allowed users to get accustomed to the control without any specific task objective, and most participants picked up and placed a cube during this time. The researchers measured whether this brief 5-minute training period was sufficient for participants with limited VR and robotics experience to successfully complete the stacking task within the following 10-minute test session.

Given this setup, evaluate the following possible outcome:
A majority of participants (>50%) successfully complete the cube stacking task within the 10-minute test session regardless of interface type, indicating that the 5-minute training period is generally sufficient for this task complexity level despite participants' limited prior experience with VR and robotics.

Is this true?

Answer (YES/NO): YES